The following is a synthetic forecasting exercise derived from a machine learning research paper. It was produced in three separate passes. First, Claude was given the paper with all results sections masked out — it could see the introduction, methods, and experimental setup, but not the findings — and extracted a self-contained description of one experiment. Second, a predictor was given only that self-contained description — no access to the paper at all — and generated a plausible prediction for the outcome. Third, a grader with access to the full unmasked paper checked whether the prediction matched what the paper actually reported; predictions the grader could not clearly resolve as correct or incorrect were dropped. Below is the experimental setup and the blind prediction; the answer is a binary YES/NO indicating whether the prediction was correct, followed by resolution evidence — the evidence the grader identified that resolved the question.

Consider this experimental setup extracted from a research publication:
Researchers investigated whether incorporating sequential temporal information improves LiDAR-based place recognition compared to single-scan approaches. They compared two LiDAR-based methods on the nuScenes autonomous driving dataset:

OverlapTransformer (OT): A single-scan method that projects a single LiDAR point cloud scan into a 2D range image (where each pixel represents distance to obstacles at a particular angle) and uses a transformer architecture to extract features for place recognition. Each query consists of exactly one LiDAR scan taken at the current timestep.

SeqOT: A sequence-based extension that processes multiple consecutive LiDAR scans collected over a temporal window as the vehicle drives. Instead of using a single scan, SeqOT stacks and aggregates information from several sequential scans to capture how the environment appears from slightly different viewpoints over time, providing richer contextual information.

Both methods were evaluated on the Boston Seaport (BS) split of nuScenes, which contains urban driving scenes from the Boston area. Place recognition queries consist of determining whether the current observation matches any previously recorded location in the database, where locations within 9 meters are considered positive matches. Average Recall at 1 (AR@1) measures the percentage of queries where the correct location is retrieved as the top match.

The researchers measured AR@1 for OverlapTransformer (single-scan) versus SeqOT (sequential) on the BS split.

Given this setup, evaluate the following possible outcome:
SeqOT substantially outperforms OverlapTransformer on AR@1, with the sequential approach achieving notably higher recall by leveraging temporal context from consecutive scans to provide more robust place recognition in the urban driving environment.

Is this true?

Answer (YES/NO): YES